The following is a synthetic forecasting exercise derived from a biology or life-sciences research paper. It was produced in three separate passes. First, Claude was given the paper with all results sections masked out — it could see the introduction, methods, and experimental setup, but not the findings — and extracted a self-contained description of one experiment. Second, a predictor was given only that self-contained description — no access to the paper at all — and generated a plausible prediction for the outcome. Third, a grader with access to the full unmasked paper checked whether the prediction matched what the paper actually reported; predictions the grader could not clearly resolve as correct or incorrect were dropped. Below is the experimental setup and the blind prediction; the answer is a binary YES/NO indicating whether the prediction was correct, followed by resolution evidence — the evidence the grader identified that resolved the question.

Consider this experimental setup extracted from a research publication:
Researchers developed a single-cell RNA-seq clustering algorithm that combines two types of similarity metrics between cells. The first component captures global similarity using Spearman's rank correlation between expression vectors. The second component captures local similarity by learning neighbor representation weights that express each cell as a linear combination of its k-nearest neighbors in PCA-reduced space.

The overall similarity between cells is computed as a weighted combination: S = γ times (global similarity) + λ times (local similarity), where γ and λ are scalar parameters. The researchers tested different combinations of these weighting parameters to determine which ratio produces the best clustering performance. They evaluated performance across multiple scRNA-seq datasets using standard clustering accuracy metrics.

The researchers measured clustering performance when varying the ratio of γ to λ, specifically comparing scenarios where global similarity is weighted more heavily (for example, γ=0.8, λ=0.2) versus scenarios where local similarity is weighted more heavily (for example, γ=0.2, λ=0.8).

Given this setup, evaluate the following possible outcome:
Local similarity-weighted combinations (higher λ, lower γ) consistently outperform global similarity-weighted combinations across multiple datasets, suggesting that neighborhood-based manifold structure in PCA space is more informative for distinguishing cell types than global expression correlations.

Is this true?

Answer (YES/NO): NO